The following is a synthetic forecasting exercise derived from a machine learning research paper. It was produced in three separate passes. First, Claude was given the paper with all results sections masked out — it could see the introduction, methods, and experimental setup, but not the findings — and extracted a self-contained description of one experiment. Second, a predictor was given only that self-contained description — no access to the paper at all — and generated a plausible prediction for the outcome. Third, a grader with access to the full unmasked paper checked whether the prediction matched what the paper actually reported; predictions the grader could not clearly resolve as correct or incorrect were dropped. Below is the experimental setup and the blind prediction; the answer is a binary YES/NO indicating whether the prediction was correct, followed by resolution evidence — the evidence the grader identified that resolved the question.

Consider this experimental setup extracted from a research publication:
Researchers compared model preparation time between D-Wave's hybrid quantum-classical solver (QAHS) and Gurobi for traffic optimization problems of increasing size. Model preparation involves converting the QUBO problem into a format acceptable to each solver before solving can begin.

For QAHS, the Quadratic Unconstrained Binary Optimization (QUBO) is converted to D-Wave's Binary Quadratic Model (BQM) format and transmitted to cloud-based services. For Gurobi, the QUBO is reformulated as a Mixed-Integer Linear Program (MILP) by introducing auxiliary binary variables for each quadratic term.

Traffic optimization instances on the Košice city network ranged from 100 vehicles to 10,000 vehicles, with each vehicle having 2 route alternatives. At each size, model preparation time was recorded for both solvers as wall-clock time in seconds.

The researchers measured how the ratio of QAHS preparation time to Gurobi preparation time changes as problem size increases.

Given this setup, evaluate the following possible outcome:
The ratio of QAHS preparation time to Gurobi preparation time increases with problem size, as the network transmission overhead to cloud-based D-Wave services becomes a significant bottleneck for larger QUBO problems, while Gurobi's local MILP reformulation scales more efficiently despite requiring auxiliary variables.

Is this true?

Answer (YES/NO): NO